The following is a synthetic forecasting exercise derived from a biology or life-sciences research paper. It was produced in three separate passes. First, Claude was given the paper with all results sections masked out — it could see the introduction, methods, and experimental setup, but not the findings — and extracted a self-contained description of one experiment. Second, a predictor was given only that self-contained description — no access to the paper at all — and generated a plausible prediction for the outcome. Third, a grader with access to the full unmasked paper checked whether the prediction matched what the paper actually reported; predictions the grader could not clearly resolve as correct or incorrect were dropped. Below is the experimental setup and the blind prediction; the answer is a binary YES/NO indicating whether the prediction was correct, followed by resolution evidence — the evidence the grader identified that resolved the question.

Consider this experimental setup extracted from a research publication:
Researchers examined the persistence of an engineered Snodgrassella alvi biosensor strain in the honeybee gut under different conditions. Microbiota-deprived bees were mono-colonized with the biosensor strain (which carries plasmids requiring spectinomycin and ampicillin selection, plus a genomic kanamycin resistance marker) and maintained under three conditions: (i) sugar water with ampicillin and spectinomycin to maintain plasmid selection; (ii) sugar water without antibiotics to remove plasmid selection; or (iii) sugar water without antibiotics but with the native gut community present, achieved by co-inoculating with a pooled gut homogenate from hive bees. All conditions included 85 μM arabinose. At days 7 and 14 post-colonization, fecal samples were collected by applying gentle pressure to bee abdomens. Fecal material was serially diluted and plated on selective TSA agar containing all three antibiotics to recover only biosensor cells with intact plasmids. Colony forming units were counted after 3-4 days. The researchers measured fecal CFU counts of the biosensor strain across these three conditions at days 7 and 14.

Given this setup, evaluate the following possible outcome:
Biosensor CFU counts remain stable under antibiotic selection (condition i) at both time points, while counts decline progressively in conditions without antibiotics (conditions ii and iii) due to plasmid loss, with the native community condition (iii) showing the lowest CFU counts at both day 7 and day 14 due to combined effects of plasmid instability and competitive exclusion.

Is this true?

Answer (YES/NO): NO